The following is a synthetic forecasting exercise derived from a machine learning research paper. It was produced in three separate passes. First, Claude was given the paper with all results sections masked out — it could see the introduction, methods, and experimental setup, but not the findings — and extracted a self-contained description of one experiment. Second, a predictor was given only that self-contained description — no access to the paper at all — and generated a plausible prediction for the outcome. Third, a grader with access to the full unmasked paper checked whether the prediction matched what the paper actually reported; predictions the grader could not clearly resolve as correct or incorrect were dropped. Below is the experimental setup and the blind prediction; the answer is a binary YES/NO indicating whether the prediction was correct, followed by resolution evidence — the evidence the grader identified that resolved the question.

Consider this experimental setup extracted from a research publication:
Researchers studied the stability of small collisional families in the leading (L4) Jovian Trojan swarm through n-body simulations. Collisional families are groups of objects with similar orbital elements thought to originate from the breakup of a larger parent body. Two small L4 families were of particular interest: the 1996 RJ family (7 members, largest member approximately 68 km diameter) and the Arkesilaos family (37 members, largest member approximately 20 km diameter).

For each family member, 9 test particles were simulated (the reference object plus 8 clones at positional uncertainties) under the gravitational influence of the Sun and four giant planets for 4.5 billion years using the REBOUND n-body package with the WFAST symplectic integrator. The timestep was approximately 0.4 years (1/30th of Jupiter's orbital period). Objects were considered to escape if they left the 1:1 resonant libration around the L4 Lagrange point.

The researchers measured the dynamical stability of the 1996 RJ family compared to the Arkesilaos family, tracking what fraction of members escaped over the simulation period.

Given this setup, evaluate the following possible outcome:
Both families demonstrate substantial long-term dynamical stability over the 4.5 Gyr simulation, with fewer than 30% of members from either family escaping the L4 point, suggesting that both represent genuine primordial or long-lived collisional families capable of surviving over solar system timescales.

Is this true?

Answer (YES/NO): YES